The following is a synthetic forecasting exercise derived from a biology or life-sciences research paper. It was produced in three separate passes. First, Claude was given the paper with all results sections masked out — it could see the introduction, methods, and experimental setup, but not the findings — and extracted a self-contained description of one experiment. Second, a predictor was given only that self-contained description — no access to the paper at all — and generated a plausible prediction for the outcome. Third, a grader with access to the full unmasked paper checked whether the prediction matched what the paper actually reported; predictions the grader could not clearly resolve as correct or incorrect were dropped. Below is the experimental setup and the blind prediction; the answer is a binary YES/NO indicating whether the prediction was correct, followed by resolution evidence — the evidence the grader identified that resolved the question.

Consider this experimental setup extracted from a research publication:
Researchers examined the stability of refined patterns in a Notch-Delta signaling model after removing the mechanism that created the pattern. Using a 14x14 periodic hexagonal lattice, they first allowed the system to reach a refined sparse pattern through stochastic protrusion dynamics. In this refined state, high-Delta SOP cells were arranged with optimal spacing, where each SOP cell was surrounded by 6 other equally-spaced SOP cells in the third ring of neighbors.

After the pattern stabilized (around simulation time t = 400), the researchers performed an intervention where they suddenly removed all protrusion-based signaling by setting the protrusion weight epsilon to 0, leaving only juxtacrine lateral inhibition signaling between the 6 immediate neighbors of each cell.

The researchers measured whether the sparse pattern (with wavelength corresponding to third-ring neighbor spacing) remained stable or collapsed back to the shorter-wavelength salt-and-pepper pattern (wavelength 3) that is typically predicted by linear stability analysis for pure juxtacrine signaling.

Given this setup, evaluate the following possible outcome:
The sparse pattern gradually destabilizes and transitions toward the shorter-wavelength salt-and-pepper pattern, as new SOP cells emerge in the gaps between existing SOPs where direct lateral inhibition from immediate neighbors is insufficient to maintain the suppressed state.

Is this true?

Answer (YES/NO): NO